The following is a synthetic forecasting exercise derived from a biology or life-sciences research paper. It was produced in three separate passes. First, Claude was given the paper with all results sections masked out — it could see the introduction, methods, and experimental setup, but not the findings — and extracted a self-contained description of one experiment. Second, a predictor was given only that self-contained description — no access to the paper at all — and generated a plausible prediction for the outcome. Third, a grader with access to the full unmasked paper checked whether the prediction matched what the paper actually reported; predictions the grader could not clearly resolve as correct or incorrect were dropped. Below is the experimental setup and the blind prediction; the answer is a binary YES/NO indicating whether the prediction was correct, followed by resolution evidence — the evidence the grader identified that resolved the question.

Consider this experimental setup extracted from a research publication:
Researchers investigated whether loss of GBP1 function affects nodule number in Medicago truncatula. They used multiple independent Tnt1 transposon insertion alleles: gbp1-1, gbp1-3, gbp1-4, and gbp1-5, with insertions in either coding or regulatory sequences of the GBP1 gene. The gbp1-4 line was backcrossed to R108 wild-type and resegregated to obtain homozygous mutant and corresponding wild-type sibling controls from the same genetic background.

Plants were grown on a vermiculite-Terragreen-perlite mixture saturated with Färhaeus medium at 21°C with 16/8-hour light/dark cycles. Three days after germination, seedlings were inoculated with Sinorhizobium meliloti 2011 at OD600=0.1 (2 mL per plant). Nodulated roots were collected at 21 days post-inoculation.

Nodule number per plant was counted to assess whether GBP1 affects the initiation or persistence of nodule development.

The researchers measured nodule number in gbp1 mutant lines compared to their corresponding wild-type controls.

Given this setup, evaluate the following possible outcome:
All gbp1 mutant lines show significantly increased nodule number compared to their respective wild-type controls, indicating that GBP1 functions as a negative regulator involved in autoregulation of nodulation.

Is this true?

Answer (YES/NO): NO